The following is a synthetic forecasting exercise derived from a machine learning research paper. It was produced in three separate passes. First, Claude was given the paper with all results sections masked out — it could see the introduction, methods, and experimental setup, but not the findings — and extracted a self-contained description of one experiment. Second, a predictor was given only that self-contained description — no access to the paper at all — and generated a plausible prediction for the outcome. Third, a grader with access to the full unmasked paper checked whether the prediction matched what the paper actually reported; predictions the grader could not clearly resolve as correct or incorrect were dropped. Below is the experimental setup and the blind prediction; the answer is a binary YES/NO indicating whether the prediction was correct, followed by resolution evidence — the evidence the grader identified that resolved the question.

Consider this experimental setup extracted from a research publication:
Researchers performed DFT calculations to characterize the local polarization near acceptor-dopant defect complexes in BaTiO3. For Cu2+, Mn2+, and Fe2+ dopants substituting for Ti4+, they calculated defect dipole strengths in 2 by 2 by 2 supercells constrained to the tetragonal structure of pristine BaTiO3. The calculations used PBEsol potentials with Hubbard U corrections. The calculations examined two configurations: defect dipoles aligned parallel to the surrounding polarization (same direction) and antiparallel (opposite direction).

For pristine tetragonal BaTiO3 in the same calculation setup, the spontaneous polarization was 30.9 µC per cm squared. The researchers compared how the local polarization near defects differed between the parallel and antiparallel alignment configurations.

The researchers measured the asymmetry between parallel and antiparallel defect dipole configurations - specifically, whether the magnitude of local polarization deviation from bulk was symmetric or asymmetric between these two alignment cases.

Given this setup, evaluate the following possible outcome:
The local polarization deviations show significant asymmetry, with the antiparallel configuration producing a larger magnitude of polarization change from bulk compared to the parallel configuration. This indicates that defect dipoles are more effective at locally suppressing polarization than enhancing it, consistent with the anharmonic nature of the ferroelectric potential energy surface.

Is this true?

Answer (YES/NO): YES